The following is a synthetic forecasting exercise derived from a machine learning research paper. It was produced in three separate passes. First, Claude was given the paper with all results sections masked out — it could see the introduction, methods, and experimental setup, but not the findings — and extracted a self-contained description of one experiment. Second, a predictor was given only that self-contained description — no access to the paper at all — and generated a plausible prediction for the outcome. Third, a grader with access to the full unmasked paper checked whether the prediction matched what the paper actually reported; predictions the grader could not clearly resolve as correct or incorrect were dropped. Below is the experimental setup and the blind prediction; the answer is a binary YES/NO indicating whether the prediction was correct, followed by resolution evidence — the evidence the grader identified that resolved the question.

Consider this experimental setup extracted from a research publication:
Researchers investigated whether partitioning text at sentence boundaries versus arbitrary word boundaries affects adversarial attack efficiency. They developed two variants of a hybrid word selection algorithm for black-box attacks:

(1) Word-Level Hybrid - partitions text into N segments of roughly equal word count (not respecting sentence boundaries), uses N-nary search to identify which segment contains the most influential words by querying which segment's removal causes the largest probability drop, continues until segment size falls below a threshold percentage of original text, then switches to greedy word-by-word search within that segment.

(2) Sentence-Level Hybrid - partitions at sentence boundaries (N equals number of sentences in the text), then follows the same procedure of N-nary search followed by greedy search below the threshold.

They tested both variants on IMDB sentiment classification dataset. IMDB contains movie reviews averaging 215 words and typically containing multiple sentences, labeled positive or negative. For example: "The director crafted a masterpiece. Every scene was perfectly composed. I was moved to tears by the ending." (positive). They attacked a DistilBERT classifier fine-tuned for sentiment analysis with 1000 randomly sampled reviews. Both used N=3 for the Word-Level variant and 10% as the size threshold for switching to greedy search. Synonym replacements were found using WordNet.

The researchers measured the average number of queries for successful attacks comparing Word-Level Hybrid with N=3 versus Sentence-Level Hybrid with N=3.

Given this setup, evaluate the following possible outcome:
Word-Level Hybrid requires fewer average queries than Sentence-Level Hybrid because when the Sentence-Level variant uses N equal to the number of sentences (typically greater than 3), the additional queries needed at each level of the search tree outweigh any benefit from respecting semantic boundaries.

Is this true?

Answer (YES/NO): NO